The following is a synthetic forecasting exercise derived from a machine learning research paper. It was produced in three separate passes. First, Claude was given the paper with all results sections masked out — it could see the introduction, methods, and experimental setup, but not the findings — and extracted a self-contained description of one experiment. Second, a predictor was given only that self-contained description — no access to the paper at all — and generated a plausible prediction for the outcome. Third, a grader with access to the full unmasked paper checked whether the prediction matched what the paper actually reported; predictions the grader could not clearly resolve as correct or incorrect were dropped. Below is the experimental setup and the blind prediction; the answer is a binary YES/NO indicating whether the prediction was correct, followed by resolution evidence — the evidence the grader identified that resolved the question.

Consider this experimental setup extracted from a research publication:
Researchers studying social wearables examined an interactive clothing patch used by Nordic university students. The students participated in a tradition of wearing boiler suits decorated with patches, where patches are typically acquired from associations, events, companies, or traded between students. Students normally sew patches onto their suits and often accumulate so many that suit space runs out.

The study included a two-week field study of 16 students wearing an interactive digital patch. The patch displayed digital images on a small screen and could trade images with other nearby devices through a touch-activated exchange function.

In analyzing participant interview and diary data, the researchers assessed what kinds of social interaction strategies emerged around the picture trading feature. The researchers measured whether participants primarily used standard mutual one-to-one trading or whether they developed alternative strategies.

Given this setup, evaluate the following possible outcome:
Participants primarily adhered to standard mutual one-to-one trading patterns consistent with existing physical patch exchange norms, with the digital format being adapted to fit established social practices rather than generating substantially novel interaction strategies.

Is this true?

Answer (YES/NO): NO